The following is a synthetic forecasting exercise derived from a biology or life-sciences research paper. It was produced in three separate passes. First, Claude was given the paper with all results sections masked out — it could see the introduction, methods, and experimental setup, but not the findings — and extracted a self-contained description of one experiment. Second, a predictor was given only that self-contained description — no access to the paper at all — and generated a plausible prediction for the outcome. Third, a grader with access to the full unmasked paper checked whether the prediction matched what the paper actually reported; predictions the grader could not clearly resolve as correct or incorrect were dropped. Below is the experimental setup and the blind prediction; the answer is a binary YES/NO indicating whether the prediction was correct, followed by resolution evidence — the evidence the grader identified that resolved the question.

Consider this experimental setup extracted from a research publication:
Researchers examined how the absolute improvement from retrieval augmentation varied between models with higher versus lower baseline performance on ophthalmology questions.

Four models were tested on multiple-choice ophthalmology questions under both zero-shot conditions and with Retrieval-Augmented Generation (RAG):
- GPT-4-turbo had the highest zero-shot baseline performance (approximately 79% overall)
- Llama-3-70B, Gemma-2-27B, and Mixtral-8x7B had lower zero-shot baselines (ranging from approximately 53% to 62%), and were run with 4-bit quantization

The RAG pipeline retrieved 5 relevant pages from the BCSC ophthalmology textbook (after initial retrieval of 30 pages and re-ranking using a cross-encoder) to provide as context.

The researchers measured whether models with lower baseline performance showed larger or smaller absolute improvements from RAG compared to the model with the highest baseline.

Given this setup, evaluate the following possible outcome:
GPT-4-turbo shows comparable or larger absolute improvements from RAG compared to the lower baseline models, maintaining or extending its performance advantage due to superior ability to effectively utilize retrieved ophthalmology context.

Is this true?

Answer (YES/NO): NO